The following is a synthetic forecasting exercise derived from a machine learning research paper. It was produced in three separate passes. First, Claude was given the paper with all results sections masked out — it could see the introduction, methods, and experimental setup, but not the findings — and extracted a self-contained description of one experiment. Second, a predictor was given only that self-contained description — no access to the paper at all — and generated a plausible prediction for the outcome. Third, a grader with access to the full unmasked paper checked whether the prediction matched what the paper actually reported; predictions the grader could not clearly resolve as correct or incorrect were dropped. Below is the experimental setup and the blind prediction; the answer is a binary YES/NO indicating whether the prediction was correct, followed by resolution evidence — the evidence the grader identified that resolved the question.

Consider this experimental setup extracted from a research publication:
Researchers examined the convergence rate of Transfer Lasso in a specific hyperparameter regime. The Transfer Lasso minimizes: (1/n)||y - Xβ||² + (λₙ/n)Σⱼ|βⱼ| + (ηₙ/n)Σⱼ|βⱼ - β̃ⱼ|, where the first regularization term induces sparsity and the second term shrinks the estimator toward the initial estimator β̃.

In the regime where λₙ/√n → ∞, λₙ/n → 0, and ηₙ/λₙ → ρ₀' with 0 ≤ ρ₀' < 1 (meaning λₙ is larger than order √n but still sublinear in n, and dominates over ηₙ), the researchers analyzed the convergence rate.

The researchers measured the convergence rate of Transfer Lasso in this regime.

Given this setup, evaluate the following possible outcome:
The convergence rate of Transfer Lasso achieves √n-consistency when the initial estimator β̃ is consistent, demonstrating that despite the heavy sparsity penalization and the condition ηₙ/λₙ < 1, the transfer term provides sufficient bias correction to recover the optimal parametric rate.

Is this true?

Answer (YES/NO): NO